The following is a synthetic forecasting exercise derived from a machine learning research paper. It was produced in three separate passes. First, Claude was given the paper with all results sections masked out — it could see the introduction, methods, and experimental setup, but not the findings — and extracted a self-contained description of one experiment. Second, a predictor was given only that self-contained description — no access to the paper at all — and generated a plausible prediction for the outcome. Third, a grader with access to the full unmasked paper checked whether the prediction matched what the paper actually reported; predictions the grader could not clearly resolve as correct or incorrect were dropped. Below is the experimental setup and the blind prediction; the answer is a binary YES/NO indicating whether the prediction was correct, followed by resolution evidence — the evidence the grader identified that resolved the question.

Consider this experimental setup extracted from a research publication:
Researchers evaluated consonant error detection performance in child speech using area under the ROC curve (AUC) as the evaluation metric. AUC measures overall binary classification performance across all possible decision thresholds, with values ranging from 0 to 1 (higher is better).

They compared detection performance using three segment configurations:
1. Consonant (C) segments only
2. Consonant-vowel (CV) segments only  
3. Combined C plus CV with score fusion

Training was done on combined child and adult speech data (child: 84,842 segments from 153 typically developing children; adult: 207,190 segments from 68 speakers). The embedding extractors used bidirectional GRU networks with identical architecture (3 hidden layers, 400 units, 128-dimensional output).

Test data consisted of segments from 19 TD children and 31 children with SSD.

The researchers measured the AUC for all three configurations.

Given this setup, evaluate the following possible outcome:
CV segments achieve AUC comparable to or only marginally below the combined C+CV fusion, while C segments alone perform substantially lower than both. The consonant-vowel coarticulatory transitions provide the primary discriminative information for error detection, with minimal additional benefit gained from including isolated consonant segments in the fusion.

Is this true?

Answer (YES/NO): NO